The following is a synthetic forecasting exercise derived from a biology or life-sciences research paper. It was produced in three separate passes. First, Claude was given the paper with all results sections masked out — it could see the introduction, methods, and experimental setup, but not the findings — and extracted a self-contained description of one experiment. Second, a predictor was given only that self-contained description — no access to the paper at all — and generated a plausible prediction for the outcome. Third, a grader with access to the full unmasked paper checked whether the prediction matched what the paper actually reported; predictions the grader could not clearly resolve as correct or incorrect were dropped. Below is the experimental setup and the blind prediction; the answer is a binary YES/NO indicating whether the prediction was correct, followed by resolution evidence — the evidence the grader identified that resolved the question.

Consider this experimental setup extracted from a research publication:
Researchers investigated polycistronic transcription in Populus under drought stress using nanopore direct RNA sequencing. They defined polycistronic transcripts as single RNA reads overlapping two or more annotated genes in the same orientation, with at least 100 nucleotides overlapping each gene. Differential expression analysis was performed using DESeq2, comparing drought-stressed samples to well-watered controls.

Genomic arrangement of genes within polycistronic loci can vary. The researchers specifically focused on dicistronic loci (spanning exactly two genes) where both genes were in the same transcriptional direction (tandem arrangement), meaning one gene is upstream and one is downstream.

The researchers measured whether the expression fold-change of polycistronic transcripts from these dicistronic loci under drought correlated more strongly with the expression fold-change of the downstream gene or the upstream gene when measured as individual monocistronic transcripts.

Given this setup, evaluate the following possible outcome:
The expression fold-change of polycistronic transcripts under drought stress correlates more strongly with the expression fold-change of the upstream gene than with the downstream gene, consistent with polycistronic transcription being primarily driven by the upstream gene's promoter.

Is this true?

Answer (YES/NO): YES